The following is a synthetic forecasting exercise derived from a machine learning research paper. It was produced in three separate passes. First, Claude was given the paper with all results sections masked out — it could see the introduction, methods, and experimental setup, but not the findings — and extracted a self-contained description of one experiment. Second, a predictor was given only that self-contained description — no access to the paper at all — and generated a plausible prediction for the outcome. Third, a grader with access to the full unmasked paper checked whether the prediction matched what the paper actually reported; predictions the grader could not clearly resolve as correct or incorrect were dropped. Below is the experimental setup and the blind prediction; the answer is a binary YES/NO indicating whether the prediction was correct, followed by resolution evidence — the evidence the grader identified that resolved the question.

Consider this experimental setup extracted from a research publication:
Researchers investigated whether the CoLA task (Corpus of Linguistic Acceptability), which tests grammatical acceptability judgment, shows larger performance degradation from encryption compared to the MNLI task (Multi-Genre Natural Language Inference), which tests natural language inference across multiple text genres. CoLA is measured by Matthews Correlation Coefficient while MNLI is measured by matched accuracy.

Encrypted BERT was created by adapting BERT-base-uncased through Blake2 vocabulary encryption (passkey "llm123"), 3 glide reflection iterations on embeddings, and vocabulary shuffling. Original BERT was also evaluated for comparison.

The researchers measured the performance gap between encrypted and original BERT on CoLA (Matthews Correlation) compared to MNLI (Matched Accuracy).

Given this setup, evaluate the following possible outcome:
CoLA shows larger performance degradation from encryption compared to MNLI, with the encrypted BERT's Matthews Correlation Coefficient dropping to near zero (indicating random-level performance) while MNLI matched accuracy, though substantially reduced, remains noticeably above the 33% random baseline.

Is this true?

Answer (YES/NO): NO